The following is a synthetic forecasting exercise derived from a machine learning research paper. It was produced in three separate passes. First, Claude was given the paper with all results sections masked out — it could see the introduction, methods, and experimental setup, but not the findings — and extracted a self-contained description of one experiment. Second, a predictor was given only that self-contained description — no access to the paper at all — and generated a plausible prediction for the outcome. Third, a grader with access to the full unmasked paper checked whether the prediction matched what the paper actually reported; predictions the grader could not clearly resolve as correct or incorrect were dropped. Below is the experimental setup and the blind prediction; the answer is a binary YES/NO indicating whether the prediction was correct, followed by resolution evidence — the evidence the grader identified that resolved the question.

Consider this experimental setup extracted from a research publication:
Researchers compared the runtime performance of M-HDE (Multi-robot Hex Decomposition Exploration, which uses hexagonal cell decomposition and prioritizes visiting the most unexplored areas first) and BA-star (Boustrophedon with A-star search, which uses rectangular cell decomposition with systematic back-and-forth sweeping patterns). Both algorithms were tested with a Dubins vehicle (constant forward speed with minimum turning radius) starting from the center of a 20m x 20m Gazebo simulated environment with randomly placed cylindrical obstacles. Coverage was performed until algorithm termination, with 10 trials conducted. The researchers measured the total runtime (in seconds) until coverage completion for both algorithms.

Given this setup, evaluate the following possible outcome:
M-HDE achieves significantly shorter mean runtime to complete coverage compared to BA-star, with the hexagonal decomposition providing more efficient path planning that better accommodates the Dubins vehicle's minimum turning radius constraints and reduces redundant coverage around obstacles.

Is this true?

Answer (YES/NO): NO